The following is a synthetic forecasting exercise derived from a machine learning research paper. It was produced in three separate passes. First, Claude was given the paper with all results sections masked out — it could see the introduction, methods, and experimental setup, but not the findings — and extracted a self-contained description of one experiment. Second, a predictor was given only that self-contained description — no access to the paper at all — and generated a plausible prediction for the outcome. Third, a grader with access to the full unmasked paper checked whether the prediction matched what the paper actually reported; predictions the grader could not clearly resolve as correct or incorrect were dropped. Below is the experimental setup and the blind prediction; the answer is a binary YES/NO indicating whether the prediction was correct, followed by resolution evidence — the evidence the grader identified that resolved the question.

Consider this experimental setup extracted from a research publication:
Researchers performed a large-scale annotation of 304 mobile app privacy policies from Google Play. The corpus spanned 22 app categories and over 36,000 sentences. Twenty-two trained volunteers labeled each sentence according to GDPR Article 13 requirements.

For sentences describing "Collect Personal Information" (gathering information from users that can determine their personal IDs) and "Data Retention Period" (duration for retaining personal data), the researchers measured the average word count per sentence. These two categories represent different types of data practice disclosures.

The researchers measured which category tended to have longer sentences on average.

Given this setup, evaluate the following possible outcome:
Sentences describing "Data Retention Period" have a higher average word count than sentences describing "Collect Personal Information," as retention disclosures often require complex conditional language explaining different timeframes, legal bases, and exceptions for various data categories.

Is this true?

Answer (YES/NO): NO